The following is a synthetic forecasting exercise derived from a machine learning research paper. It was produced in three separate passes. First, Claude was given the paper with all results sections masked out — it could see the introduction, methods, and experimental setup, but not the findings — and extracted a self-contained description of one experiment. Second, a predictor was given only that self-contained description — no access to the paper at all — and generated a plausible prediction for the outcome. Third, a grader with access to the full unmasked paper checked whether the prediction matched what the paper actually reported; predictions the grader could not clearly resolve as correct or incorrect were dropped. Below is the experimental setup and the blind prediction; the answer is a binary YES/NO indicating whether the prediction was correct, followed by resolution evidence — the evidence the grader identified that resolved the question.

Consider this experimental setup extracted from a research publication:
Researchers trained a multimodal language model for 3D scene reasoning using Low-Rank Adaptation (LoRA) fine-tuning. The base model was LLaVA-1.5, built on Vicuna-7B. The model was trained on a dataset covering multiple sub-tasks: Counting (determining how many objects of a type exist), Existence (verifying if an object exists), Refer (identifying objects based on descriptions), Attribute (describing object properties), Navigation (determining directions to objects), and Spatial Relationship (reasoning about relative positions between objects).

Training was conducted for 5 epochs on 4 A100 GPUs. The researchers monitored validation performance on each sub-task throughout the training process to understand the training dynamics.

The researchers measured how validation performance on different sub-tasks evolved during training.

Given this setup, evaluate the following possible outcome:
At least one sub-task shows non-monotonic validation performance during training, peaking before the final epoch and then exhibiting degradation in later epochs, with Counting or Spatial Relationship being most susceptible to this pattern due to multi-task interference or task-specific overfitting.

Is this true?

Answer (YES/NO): NO